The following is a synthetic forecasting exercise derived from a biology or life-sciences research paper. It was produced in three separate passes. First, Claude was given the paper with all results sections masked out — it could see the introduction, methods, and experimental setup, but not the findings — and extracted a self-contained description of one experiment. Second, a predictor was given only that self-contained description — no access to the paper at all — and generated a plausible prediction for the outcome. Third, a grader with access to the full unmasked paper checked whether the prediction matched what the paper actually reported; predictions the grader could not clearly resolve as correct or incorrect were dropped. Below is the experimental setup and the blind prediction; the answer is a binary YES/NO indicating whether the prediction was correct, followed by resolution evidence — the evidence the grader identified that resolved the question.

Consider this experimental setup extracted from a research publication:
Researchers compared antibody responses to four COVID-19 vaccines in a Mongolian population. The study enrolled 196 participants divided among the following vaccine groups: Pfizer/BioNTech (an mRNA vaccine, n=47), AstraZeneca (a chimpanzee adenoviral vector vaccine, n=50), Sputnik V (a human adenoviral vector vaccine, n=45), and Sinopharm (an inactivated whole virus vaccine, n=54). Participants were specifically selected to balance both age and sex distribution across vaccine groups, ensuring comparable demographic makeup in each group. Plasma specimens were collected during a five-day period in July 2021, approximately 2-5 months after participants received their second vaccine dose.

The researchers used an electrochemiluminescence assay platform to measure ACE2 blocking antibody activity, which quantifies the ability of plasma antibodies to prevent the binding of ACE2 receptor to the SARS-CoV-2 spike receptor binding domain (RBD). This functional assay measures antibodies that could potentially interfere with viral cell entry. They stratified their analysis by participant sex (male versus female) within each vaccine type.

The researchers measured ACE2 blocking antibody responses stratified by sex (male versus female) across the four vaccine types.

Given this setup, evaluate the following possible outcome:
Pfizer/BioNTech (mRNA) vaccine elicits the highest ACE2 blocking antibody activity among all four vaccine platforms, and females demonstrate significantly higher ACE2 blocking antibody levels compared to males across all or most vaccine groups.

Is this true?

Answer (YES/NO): NO